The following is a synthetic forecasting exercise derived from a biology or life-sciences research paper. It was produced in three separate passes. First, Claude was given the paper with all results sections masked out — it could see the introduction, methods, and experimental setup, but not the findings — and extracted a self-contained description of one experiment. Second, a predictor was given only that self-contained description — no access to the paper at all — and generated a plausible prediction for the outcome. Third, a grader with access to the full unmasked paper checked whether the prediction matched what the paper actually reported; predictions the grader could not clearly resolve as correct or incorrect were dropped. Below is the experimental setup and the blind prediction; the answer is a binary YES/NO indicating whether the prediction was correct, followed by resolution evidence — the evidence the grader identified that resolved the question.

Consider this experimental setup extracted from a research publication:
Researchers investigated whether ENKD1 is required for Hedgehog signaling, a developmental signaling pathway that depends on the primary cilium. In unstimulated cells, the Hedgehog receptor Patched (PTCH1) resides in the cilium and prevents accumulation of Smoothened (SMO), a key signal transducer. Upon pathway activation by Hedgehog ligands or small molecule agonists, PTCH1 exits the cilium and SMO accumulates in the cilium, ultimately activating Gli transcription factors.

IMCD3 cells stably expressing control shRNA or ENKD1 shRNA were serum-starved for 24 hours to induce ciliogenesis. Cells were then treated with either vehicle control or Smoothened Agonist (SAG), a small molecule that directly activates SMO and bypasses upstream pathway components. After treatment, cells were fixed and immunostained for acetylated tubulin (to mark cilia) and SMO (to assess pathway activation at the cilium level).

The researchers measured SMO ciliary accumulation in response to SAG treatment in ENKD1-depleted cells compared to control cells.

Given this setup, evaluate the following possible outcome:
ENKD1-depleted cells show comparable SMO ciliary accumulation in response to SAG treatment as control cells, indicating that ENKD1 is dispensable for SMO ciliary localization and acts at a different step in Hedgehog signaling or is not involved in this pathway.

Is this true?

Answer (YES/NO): NO